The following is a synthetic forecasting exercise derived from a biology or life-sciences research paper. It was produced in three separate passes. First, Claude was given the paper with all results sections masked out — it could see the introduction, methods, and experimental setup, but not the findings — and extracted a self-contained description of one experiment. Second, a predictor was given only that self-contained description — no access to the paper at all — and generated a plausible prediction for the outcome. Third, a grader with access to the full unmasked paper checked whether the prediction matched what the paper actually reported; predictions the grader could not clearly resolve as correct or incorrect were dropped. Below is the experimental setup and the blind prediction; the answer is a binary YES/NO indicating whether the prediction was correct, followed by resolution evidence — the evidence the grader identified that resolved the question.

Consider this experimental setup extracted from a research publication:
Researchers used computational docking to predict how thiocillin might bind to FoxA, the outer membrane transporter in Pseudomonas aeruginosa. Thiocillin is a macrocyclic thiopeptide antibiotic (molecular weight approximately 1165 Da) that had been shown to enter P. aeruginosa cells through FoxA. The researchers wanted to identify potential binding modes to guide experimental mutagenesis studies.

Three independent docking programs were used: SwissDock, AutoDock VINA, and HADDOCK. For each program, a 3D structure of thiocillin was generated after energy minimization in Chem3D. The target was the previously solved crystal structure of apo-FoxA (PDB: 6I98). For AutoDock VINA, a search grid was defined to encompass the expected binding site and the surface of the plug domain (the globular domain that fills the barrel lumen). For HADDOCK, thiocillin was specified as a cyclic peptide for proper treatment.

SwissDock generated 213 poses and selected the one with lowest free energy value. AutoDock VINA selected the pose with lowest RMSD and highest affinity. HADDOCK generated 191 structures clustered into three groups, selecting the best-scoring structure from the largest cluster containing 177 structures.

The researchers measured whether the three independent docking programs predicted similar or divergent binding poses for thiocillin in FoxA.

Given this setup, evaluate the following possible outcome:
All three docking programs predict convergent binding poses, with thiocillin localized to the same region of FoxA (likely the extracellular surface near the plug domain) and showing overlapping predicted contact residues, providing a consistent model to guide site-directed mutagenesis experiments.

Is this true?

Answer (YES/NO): YES